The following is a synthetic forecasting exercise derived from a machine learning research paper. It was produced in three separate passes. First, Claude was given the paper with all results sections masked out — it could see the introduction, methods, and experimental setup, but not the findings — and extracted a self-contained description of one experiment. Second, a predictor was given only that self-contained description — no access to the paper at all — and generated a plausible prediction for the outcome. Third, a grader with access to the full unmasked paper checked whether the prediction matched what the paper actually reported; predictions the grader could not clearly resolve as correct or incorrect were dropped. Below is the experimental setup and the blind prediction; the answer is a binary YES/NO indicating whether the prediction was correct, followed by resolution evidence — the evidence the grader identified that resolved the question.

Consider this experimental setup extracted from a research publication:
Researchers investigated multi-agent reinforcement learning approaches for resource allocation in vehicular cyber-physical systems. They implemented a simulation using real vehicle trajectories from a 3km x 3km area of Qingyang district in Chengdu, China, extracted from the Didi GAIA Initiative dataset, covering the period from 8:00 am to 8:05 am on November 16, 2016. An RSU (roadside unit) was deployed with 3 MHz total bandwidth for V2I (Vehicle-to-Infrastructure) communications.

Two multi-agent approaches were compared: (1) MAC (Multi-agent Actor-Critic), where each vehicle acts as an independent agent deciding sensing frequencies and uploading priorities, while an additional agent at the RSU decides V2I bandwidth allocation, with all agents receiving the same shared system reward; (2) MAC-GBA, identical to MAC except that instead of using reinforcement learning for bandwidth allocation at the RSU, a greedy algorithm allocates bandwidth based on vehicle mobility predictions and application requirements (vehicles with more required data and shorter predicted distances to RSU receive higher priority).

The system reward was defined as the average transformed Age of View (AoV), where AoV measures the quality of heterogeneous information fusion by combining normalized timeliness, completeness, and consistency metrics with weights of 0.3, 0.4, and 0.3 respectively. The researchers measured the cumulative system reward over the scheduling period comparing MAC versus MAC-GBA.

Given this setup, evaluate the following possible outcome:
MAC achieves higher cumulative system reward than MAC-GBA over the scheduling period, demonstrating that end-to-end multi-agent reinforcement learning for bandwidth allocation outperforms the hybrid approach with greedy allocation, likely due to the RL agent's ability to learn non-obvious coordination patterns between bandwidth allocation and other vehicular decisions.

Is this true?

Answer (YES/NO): NO